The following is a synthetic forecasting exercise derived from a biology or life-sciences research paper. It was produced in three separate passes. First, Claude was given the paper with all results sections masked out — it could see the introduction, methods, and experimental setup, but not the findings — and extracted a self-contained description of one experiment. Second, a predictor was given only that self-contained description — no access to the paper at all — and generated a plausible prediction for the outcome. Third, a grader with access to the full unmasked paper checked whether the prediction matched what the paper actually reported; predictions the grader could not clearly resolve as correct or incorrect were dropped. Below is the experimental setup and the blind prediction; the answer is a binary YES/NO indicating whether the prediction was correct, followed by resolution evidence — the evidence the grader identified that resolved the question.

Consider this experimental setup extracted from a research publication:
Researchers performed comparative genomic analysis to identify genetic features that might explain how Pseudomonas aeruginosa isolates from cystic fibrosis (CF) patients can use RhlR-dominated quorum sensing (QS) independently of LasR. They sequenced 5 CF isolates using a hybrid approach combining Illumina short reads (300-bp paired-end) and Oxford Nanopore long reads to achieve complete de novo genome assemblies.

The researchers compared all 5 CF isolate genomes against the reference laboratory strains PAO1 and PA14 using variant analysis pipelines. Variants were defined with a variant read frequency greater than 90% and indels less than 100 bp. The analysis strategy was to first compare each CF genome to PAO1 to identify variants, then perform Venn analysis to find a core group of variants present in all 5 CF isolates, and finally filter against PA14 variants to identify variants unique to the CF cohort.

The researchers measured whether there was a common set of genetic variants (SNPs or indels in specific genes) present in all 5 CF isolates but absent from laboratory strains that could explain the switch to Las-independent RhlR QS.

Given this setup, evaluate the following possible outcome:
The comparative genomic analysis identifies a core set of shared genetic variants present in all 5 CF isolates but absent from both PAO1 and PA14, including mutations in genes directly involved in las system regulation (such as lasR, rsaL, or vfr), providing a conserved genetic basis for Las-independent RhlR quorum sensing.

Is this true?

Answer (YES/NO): NO